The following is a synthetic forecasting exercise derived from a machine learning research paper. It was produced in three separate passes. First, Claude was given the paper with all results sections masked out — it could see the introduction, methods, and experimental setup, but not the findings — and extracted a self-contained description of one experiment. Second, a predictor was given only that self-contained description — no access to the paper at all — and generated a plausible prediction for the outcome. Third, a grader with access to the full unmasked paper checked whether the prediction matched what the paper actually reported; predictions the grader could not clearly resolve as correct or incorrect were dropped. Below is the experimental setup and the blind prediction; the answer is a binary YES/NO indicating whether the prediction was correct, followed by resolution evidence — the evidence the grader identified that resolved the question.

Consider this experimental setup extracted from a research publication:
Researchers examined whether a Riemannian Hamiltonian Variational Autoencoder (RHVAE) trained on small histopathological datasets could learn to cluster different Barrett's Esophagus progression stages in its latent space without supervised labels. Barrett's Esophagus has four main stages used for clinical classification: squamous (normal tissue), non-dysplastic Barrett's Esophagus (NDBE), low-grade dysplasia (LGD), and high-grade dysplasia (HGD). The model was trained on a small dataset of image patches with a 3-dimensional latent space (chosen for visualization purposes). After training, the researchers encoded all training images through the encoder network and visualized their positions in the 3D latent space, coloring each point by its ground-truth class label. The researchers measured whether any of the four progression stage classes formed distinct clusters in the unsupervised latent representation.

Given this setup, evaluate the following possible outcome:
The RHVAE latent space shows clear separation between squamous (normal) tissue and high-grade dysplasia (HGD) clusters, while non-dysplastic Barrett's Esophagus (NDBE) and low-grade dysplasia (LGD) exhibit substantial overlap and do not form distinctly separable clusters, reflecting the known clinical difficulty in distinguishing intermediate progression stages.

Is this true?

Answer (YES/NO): YES